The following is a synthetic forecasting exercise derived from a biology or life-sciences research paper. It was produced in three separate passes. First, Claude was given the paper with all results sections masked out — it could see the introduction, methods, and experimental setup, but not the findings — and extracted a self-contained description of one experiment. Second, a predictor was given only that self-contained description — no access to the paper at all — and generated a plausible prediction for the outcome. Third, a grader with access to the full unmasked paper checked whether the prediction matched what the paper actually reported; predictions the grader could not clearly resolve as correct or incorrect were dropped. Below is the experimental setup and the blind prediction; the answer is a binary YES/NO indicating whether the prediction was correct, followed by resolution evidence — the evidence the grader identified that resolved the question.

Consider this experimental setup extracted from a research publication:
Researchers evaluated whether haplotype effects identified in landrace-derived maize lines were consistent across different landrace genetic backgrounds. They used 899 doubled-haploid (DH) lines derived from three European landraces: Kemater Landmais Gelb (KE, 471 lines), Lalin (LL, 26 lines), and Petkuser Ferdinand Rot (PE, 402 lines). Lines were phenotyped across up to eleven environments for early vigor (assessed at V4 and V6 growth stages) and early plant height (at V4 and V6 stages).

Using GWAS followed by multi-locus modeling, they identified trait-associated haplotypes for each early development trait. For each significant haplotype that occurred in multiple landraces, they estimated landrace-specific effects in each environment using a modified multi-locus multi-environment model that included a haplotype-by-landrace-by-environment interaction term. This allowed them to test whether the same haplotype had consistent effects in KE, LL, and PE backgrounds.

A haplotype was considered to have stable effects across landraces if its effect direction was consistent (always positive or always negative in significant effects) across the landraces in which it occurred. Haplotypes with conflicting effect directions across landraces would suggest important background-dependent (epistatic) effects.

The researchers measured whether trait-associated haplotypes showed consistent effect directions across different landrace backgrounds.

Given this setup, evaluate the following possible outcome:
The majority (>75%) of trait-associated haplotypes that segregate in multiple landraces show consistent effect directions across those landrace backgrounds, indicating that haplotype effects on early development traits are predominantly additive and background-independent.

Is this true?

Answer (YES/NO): YES